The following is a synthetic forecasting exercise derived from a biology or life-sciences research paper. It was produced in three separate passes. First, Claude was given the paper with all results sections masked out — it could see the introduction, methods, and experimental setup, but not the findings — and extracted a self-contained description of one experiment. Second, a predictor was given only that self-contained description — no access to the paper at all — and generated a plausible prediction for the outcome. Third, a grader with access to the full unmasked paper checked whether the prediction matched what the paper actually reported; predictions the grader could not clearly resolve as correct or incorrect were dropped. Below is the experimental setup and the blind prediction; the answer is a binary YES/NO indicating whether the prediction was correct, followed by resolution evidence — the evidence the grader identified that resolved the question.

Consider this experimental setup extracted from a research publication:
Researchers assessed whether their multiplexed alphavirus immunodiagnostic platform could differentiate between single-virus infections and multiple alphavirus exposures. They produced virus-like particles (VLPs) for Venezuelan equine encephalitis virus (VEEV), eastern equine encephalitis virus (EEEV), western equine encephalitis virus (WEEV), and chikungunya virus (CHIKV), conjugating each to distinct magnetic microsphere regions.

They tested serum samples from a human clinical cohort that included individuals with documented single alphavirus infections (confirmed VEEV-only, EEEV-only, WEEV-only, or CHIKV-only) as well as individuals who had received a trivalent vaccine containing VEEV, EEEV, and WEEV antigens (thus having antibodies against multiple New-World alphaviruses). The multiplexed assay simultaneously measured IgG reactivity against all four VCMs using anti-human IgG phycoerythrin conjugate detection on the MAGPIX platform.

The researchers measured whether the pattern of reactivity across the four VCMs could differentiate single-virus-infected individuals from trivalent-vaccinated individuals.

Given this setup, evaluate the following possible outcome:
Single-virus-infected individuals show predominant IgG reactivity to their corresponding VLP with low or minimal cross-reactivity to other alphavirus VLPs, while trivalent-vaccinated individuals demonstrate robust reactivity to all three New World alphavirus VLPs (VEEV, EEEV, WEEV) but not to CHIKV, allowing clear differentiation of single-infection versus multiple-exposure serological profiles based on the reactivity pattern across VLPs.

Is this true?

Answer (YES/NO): NO